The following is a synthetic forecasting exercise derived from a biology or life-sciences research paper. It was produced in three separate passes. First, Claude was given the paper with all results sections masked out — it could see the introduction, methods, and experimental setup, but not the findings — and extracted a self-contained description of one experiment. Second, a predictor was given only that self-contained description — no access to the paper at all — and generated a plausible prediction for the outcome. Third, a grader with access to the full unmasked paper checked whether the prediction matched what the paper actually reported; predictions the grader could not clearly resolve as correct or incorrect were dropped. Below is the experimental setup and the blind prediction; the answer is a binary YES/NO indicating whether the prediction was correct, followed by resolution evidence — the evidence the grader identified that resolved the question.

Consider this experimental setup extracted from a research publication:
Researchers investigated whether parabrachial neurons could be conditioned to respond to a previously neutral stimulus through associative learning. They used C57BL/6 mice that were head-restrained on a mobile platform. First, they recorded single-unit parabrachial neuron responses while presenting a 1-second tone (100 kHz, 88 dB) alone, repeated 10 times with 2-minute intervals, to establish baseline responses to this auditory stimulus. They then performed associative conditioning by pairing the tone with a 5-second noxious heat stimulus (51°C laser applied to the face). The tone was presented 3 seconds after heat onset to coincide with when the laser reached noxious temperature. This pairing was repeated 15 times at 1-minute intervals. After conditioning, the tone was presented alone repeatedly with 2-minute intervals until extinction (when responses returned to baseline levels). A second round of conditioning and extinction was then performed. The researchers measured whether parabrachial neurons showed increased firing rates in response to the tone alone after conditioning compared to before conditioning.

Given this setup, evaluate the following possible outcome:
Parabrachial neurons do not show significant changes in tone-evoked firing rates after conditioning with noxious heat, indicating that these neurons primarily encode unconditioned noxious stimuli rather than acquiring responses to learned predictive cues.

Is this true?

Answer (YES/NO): NO